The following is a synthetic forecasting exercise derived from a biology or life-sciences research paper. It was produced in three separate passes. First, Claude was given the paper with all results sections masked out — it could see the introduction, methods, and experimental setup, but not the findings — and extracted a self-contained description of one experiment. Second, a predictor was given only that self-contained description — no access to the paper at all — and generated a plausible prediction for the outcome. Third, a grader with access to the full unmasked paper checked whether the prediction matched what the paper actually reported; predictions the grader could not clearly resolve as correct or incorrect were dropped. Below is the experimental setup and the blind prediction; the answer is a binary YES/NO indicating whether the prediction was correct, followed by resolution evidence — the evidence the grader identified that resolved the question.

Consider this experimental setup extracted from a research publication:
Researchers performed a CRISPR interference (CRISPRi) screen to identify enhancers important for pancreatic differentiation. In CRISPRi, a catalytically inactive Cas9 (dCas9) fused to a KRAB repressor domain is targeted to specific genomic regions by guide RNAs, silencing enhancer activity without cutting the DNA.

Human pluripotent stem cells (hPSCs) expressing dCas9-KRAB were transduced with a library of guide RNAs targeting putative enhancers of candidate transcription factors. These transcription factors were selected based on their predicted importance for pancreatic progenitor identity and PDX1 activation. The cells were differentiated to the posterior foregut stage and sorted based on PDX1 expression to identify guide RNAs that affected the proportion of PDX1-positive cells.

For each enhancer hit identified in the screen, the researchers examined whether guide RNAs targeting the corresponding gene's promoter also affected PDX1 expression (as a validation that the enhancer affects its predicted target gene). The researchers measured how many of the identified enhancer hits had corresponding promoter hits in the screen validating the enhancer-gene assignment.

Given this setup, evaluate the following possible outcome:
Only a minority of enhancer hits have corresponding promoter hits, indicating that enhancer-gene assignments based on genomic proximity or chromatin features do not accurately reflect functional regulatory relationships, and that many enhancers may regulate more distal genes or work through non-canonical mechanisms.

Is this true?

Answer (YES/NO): NO